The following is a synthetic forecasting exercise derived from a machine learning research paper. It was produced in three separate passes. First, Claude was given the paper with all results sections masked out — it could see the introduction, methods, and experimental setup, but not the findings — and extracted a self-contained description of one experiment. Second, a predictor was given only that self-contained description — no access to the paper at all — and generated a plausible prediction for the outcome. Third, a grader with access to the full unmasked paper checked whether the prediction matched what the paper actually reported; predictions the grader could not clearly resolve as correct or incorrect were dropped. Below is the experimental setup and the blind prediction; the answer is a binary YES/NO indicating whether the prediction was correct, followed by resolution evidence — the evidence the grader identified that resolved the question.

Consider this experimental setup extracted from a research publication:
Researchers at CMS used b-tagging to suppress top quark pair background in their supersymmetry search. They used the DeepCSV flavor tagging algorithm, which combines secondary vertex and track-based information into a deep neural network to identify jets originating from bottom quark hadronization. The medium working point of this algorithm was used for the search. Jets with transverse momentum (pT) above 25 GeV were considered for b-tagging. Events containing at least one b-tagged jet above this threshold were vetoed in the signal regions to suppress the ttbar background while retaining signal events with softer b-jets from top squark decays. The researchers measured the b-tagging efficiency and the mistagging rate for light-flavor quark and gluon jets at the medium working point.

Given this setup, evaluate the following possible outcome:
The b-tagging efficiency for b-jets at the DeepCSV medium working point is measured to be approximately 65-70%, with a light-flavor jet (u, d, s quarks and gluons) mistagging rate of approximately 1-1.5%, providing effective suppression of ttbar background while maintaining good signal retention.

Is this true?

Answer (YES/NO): YES